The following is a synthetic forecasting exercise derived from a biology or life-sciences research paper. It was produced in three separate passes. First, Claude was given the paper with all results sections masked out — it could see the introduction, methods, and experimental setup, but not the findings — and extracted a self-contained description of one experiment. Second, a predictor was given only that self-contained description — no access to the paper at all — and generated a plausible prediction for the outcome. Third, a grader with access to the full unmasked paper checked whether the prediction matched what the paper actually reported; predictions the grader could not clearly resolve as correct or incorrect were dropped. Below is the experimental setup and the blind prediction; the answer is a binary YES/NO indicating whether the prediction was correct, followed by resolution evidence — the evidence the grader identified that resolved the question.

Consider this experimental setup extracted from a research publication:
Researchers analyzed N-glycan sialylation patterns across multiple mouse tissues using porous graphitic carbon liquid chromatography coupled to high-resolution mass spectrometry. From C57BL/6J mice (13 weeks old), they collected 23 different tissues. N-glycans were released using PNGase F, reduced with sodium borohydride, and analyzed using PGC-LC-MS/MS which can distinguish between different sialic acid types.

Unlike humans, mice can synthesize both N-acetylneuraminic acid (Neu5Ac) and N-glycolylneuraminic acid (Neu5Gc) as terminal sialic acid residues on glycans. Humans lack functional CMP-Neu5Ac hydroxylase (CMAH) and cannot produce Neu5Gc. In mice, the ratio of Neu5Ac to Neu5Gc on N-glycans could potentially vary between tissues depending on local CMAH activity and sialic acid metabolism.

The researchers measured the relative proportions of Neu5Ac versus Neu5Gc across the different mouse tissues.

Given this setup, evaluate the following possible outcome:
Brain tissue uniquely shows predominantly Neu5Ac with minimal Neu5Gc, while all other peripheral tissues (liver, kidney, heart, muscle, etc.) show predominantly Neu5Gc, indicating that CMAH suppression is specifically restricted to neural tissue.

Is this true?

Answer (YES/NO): NO